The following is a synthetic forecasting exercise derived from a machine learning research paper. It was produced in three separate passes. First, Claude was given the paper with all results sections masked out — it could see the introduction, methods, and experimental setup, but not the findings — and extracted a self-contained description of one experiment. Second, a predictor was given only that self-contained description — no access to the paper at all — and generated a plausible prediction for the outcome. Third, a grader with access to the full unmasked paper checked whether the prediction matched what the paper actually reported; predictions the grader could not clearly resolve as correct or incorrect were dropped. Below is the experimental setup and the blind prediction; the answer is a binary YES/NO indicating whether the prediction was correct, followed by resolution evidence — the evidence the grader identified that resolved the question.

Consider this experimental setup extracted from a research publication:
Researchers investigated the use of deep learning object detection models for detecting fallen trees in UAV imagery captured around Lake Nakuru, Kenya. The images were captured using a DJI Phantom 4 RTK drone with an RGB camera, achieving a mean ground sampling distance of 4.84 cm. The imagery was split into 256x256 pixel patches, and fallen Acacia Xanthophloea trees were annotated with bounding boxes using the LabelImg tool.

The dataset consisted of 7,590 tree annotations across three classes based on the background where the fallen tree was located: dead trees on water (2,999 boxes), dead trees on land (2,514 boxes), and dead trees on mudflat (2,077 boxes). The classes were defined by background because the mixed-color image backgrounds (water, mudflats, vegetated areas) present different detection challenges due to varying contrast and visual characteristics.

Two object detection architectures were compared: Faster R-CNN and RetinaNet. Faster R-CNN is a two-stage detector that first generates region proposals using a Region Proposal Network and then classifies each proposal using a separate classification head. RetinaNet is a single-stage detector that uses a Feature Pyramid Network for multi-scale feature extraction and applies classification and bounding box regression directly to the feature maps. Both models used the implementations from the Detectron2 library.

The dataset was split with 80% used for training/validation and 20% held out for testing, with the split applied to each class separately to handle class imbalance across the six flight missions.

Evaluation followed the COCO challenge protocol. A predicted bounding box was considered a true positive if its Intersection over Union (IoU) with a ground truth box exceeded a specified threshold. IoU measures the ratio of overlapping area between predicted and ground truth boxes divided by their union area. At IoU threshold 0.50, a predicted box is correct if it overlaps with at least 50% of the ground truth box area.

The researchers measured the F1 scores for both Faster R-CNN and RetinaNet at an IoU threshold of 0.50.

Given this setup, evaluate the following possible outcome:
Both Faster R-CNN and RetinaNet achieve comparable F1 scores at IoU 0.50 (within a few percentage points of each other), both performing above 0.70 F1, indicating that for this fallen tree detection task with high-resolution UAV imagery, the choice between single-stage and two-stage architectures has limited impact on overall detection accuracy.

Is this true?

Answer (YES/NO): NO